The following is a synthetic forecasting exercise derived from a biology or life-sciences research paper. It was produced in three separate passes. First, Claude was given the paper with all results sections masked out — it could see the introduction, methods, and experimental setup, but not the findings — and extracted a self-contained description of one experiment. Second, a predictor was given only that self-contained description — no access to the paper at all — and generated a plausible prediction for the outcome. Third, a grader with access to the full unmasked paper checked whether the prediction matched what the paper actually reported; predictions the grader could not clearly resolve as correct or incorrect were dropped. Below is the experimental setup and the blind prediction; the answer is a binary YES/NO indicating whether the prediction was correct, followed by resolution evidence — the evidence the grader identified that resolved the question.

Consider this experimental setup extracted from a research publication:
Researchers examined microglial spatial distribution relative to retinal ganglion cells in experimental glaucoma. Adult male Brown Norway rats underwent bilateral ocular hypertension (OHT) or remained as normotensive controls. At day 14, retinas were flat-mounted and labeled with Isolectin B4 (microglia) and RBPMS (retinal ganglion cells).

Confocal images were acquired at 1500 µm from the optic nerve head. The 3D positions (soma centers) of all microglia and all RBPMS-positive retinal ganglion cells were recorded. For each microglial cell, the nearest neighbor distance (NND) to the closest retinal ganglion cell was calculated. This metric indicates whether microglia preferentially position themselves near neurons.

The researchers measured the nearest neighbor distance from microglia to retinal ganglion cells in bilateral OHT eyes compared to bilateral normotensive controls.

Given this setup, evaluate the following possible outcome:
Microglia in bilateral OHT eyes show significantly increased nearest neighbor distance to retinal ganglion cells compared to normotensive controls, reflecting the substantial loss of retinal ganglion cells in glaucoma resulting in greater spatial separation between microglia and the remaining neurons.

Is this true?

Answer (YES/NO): YES